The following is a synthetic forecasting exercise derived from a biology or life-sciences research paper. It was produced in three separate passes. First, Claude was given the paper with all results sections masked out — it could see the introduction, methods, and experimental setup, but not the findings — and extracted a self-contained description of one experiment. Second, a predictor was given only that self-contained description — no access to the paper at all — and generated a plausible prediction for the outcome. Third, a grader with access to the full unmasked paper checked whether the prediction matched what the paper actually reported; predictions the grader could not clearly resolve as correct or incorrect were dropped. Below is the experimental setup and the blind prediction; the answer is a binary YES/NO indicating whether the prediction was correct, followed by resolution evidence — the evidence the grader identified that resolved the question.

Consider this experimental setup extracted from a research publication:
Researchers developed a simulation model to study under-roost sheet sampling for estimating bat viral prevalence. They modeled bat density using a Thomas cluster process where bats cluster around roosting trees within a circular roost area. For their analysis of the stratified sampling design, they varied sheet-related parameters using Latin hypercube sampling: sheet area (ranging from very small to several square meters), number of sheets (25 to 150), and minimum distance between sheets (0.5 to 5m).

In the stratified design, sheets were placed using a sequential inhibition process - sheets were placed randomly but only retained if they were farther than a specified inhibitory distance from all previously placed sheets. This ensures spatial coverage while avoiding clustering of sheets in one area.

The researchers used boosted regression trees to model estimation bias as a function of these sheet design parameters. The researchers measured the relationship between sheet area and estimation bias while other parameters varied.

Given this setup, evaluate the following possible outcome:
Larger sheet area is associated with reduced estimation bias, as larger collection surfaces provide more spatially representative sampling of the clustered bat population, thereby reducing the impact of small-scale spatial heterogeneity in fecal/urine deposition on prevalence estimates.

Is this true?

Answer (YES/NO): NO